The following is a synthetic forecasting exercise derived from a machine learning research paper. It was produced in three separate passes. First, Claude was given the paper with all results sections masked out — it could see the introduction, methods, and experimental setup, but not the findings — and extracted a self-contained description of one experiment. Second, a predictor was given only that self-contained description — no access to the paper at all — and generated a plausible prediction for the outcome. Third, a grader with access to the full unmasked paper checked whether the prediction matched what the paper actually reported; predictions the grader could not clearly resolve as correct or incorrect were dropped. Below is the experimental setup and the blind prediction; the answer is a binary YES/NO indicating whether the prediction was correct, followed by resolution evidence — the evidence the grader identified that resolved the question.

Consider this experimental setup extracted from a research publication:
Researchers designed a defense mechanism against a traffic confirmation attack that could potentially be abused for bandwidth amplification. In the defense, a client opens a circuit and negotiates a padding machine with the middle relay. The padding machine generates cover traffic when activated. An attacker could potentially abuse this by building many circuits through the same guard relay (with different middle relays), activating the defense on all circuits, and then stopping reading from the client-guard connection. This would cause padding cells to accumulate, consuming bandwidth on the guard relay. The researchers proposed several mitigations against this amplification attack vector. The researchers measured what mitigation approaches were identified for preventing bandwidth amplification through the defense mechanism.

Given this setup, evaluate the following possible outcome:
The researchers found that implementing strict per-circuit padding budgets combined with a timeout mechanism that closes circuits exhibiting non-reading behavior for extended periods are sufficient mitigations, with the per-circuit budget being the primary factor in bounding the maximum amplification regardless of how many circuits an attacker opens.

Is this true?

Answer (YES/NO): NO